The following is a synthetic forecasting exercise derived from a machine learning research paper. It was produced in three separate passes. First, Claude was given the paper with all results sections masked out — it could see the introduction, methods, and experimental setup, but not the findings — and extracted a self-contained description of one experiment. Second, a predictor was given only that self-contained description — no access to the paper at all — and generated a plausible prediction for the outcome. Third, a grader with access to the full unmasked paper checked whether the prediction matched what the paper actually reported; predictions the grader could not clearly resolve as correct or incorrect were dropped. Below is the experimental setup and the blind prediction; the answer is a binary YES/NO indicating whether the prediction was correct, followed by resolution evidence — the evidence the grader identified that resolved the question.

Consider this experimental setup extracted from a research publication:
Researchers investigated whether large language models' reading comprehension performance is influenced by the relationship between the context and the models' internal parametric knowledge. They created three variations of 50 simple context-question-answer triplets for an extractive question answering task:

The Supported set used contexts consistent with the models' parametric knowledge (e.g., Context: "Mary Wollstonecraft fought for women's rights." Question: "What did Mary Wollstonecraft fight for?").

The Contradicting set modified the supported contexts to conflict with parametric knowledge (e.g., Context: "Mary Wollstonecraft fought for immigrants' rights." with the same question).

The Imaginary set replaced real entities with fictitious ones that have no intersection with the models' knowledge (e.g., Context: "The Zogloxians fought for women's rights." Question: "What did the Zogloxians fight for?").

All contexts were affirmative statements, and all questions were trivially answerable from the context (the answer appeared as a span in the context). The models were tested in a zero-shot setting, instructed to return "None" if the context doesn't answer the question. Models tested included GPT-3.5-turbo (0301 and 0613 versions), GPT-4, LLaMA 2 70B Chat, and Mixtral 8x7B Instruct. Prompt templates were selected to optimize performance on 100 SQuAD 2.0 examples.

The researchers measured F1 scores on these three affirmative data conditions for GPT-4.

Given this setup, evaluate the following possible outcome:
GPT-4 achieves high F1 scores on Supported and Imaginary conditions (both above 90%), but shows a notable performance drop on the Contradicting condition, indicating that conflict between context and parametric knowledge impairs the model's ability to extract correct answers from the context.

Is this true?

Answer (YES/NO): YES